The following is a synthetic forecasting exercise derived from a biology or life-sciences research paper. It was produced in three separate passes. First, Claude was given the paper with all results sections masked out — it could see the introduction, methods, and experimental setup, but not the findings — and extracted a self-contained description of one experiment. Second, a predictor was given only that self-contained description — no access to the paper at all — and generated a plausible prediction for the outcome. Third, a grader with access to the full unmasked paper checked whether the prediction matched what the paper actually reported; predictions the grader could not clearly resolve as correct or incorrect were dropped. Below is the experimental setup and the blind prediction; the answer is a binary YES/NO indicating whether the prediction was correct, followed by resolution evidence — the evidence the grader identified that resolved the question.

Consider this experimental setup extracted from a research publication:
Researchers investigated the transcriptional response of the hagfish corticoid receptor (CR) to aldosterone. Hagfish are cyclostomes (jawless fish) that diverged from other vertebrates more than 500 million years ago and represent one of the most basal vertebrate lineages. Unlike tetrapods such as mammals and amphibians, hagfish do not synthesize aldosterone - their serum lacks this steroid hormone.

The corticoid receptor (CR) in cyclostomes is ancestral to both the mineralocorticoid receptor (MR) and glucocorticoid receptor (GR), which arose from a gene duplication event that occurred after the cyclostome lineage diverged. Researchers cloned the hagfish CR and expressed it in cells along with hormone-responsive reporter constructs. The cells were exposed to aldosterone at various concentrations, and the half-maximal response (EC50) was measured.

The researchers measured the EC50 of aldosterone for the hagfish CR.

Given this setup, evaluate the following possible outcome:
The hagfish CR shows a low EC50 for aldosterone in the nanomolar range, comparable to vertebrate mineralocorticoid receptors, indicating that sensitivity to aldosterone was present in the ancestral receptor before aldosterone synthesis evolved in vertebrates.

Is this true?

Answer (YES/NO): YES